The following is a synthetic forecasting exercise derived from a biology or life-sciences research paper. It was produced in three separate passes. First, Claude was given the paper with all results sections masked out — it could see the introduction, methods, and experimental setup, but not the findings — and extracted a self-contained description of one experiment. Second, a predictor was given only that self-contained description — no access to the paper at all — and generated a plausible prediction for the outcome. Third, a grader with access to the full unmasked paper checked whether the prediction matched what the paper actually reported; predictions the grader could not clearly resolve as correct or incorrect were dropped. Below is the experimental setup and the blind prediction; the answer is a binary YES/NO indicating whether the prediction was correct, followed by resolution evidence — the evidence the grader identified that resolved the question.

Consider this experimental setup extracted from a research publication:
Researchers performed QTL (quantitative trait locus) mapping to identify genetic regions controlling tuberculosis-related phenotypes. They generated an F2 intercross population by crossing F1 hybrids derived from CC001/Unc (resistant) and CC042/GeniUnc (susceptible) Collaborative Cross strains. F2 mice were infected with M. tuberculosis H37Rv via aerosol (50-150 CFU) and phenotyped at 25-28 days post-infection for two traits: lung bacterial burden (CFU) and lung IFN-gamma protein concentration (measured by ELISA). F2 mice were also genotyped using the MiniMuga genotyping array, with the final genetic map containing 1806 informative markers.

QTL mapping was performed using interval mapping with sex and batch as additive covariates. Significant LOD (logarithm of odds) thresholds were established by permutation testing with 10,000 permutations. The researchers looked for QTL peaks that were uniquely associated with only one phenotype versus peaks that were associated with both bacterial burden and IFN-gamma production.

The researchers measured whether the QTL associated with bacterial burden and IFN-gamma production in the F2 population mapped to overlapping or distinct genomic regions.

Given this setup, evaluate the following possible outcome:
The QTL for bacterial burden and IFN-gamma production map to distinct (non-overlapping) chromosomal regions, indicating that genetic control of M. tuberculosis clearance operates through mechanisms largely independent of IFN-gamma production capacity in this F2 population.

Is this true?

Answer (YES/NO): NO